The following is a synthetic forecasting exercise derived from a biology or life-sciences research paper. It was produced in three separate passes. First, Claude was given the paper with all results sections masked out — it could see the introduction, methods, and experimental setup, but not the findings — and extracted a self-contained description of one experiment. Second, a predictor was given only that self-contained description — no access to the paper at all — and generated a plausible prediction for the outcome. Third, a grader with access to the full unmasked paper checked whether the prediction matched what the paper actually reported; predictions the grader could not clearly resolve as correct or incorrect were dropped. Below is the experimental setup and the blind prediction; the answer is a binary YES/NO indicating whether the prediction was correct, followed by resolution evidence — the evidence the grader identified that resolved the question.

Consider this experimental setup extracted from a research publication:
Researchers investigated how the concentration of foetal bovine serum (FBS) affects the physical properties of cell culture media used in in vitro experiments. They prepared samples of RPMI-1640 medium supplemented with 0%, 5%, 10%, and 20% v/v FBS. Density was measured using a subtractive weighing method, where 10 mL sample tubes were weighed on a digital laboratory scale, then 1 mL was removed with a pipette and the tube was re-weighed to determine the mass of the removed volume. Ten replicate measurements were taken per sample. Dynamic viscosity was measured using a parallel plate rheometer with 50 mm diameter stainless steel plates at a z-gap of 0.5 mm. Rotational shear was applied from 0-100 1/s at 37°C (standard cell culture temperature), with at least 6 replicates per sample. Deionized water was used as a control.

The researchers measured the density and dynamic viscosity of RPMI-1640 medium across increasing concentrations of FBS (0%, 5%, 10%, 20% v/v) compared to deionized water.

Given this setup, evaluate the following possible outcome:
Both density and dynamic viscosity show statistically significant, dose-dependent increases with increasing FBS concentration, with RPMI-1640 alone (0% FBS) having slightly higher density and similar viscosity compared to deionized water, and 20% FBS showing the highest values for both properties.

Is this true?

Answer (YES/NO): NO